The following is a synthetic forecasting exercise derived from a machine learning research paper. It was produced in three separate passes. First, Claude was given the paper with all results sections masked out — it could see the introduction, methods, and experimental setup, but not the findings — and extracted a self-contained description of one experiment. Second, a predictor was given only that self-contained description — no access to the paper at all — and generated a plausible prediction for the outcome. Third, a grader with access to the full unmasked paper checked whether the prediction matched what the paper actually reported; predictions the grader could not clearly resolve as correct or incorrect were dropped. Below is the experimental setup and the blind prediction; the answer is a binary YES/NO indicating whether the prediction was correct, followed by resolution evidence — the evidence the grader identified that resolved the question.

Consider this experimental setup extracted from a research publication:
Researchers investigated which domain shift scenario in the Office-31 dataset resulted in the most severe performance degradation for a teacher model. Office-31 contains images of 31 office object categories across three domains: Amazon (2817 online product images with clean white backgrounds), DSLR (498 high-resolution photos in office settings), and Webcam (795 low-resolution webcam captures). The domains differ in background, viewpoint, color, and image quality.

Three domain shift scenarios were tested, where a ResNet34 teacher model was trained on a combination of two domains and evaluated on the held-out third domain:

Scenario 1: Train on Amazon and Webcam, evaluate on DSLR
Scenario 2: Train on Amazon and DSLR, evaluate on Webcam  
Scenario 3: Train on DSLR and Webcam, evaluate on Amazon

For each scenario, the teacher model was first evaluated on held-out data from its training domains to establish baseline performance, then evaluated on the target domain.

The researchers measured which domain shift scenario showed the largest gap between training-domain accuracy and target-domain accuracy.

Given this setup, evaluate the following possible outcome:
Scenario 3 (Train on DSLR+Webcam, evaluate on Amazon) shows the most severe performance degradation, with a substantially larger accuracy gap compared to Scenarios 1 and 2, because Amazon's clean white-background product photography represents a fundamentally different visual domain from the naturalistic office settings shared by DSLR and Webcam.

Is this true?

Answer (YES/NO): YES